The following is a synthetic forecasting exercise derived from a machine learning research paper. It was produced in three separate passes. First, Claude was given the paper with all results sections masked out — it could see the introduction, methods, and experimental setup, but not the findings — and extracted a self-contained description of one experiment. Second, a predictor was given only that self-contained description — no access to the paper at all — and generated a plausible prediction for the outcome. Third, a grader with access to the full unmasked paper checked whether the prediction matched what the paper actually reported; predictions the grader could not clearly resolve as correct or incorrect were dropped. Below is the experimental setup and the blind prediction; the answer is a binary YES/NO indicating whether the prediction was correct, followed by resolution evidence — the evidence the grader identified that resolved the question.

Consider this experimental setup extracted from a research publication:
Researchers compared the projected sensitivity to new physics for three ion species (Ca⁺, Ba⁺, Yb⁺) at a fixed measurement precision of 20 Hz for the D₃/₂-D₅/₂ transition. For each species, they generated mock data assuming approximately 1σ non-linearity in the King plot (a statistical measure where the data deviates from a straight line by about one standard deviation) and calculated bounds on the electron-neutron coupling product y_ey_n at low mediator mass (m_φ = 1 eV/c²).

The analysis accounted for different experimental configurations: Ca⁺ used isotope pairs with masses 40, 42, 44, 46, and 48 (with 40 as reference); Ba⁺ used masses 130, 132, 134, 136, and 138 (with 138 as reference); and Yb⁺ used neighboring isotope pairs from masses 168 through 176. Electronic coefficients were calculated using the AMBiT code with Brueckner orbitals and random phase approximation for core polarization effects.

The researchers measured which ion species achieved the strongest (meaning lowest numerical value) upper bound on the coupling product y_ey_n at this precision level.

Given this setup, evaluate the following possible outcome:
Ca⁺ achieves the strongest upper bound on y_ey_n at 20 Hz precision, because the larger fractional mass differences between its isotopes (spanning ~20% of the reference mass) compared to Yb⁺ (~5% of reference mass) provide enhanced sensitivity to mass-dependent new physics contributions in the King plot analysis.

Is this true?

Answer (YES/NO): NO